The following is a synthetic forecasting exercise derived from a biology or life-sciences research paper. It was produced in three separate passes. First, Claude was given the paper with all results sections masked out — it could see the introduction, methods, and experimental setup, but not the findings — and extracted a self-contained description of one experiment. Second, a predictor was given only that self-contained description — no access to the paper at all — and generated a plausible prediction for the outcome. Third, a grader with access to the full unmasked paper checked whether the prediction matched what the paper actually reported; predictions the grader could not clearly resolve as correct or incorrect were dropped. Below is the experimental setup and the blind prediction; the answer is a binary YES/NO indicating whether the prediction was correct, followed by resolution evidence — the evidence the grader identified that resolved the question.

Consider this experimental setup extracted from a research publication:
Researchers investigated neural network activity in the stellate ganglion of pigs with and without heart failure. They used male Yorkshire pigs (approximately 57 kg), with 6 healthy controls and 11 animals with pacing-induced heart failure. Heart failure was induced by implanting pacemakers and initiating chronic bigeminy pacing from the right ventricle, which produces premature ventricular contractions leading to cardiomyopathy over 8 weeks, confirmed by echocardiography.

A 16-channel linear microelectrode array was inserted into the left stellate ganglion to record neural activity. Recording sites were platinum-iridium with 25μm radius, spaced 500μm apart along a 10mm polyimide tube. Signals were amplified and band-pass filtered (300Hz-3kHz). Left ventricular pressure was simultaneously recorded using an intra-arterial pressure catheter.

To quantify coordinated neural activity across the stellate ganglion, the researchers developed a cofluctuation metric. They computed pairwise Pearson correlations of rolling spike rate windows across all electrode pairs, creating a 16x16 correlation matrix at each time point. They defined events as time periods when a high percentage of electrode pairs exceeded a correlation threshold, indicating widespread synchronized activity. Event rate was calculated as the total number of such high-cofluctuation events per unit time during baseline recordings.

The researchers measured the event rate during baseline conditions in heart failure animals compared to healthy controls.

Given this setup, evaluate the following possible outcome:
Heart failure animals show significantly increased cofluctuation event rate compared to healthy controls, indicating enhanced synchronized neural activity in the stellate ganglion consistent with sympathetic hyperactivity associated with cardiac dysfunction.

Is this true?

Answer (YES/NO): YES